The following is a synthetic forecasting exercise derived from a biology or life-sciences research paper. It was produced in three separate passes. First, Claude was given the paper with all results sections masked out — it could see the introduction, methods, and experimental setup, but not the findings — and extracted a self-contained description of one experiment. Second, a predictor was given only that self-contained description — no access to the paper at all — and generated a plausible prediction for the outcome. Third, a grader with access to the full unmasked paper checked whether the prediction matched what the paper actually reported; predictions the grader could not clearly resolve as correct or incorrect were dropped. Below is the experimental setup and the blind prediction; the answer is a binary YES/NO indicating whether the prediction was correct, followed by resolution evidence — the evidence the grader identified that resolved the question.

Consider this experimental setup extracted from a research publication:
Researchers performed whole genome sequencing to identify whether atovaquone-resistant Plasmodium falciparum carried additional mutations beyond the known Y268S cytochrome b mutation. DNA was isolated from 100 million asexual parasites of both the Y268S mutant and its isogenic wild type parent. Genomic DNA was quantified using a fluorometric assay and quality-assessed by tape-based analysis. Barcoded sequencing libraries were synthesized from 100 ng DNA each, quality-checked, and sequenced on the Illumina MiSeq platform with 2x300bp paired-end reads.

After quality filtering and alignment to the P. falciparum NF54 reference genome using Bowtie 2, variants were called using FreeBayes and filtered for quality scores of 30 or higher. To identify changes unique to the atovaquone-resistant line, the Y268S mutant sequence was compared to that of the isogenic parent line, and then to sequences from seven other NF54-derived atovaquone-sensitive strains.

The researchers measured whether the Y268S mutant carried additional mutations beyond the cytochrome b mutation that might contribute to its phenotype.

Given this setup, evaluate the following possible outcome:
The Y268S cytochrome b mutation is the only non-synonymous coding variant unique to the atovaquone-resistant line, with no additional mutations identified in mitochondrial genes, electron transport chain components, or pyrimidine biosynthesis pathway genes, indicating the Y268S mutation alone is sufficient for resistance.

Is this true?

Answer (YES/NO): YES